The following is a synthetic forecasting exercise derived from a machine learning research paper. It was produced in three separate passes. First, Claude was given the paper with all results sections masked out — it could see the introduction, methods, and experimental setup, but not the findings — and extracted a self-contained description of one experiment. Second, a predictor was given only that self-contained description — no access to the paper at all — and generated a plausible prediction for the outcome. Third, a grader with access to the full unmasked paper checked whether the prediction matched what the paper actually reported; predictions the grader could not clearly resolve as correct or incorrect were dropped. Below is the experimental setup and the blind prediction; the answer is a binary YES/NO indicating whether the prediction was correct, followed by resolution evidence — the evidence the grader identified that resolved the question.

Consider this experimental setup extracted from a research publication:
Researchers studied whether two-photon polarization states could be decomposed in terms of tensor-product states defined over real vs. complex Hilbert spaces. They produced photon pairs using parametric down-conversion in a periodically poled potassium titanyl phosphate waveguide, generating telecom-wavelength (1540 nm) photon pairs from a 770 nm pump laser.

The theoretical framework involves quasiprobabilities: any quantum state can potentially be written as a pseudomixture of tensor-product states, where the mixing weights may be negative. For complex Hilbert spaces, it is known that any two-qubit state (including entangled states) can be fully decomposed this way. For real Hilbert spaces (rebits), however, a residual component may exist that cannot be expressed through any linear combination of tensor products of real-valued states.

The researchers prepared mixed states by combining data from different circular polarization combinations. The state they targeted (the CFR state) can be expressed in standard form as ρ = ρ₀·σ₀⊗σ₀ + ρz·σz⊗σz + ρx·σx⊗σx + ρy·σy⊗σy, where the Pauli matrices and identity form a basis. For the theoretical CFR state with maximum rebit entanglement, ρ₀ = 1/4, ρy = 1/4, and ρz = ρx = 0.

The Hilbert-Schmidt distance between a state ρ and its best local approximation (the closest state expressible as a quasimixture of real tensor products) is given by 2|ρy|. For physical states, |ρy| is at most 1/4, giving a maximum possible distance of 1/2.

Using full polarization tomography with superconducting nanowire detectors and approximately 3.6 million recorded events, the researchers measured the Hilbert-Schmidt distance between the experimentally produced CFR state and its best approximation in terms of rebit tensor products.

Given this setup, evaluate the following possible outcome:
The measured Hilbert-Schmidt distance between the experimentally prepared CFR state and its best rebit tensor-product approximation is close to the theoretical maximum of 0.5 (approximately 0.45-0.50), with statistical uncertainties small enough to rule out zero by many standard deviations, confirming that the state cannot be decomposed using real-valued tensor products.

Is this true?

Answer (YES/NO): YES